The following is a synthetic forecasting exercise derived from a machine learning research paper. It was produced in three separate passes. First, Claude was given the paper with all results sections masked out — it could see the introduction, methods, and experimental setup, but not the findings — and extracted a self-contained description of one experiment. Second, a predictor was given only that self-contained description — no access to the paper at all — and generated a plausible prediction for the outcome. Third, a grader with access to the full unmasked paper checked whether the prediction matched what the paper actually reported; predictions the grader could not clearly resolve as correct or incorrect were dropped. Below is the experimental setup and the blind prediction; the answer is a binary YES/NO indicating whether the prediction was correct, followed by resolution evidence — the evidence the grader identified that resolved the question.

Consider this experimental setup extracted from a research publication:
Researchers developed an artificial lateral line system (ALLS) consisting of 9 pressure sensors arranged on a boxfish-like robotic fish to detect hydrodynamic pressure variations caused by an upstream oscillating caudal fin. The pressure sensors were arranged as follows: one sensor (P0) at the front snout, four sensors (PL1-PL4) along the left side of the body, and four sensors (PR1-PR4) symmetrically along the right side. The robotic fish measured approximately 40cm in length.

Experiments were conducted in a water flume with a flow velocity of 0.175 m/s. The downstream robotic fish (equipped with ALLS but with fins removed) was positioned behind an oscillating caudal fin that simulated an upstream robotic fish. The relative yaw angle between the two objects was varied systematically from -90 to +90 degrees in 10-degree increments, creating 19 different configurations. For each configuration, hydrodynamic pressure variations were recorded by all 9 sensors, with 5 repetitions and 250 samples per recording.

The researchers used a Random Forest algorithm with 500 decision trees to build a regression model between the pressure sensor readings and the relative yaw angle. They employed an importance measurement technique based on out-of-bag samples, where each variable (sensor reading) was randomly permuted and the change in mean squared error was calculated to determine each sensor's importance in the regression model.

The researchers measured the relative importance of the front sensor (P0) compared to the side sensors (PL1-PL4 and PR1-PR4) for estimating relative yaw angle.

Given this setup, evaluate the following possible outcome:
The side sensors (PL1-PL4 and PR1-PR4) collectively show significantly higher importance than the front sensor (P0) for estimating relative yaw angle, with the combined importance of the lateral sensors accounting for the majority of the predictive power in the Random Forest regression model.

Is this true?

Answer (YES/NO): YES